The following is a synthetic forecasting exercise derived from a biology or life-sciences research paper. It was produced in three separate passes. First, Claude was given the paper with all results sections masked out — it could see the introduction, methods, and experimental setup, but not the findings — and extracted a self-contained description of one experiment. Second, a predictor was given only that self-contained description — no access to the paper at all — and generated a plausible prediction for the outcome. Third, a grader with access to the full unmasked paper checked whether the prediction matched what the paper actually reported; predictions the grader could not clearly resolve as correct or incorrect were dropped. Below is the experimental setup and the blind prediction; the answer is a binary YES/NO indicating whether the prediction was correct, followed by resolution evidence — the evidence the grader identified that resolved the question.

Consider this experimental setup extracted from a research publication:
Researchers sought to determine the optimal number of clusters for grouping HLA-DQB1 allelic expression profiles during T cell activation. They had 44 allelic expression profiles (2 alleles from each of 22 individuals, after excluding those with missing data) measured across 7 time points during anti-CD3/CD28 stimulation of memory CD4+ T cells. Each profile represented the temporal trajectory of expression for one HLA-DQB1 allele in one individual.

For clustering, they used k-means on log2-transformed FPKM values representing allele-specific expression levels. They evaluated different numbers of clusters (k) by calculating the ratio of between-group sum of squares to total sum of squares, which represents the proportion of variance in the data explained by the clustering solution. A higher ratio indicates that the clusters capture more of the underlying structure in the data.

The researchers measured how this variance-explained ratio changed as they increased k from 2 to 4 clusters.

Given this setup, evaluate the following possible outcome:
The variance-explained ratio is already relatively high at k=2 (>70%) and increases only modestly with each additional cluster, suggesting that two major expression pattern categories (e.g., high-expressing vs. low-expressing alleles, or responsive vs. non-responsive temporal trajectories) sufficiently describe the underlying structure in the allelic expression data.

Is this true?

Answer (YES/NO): NO